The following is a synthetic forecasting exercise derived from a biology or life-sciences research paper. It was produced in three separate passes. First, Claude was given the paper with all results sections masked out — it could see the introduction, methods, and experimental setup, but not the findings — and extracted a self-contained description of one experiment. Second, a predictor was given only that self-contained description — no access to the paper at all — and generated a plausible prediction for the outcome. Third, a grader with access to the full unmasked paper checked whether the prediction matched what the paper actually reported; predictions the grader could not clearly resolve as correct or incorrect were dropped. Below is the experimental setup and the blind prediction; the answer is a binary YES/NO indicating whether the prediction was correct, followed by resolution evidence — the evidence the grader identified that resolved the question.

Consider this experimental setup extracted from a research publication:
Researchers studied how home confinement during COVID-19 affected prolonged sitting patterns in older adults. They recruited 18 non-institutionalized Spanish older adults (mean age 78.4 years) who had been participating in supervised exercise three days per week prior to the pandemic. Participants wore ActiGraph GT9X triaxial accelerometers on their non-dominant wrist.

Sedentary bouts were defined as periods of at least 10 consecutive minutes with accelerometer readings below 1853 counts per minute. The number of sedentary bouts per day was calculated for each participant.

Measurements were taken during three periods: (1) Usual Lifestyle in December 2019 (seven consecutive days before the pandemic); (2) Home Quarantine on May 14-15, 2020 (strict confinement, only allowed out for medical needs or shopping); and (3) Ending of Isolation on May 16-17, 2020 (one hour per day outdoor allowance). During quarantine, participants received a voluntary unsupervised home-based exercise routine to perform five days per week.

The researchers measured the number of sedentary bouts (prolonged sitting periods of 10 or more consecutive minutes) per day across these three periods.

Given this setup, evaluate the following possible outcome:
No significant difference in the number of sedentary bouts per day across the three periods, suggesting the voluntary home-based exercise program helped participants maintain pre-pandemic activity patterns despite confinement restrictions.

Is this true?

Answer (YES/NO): NO